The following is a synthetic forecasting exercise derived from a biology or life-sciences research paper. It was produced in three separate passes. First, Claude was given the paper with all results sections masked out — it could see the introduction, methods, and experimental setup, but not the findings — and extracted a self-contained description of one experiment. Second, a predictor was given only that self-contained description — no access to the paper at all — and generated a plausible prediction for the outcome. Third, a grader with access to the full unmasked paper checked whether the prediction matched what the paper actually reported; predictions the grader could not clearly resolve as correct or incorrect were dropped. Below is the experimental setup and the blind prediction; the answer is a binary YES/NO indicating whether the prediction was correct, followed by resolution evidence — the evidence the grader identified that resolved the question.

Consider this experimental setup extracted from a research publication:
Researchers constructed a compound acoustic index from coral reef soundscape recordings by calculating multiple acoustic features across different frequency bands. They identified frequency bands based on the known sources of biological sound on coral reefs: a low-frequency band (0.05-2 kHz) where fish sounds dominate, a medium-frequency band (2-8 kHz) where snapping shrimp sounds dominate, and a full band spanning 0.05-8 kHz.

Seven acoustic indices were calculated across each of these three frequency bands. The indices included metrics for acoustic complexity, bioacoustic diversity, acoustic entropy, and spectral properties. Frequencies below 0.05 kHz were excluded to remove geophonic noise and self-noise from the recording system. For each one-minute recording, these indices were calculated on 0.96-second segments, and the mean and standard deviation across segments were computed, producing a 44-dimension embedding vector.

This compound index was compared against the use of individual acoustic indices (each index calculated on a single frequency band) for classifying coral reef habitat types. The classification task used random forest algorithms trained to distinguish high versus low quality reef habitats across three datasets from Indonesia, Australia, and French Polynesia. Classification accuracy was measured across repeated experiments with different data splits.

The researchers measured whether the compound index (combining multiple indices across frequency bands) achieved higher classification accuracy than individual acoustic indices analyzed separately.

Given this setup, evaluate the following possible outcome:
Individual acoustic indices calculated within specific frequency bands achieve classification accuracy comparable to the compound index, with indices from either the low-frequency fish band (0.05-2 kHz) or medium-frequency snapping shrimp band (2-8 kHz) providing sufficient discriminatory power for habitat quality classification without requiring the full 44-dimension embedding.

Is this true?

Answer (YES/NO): NO